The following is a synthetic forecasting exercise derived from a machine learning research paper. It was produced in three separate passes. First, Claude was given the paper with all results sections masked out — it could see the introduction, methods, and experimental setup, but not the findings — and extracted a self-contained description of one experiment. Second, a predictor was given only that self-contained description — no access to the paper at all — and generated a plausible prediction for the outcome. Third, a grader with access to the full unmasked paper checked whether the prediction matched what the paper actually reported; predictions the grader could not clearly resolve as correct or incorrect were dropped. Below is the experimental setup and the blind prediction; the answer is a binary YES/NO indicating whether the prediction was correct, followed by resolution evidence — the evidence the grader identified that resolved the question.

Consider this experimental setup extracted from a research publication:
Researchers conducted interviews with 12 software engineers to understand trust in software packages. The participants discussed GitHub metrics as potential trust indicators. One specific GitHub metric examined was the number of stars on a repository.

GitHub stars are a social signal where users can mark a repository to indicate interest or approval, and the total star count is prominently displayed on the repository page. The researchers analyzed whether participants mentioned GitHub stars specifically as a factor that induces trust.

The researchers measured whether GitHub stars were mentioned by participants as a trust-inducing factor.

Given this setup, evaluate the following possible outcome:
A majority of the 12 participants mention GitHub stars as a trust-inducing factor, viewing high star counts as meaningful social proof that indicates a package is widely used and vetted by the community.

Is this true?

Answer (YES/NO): NO